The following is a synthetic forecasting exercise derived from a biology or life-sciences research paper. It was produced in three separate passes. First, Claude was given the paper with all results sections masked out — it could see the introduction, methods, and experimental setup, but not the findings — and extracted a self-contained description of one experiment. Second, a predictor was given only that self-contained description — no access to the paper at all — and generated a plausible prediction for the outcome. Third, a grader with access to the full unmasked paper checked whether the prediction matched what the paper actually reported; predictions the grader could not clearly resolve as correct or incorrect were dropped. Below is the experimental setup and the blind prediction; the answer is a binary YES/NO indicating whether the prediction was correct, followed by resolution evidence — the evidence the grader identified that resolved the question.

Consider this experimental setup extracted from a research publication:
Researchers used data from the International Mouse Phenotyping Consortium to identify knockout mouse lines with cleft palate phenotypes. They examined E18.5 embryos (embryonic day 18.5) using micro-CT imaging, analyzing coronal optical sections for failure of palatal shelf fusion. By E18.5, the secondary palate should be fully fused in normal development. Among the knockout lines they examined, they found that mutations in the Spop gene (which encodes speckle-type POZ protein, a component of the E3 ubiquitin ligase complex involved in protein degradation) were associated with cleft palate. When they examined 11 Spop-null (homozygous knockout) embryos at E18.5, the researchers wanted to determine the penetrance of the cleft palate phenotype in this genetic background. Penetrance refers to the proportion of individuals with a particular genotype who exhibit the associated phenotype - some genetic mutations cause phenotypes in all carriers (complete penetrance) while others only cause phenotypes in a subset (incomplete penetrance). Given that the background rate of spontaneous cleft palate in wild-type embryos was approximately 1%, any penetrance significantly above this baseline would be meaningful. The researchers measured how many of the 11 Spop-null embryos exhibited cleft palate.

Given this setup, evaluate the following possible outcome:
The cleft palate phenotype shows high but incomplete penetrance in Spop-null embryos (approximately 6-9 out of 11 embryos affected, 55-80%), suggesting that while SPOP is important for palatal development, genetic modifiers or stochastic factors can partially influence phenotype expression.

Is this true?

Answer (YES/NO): NO